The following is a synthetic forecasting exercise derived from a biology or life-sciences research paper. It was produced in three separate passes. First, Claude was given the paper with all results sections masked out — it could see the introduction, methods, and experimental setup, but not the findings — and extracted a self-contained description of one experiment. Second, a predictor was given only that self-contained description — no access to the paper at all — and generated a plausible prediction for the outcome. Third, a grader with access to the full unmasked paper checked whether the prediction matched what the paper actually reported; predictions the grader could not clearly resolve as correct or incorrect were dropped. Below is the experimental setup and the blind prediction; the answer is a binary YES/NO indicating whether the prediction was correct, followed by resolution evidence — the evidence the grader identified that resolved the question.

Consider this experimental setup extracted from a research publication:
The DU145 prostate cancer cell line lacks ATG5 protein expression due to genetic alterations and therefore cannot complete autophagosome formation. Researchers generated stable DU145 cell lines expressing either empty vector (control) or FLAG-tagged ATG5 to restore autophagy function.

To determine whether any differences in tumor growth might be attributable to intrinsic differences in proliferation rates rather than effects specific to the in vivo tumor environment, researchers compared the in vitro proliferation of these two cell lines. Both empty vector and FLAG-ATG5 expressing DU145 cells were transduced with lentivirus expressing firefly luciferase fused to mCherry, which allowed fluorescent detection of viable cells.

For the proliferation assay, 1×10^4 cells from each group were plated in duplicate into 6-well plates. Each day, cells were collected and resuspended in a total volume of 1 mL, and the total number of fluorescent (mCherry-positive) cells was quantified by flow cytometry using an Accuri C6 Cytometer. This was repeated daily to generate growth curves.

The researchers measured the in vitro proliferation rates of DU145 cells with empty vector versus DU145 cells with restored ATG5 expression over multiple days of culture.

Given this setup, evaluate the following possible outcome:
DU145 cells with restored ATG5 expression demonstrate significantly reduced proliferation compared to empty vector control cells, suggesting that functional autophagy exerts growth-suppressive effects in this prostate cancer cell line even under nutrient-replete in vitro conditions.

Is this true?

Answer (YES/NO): NO